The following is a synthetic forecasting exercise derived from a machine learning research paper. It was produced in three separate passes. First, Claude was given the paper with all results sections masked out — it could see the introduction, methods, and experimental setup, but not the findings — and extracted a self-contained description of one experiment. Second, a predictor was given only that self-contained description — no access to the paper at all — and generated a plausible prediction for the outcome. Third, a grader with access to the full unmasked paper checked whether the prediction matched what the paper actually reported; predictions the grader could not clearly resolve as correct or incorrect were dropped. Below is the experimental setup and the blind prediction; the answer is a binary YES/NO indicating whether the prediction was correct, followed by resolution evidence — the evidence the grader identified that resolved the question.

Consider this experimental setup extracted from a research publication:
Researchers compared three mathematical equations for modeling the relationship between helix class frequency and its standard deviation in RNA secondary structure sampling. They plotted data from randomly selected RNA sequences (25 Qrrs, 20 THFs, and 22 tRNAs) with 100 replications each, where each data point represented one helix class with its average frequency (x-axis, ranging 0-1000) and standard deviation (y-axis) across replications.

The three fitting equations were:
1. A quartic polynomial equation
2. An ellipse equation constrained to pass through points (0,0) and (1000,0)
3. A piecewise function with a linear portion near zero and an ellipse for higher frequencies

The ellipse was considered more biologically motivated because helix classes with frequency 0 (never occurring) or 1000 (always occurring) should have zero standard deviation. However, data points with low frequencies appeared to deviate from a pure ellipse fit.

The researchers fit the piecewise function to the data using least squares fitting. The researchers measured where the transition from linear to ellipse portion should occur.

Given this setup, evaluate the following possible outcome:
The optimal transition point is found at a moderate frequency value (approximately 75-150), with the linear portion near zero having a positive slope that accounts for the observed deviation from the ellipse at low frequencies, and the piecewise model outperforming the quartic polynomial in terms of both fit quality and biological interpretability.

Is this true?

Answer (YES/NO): NO